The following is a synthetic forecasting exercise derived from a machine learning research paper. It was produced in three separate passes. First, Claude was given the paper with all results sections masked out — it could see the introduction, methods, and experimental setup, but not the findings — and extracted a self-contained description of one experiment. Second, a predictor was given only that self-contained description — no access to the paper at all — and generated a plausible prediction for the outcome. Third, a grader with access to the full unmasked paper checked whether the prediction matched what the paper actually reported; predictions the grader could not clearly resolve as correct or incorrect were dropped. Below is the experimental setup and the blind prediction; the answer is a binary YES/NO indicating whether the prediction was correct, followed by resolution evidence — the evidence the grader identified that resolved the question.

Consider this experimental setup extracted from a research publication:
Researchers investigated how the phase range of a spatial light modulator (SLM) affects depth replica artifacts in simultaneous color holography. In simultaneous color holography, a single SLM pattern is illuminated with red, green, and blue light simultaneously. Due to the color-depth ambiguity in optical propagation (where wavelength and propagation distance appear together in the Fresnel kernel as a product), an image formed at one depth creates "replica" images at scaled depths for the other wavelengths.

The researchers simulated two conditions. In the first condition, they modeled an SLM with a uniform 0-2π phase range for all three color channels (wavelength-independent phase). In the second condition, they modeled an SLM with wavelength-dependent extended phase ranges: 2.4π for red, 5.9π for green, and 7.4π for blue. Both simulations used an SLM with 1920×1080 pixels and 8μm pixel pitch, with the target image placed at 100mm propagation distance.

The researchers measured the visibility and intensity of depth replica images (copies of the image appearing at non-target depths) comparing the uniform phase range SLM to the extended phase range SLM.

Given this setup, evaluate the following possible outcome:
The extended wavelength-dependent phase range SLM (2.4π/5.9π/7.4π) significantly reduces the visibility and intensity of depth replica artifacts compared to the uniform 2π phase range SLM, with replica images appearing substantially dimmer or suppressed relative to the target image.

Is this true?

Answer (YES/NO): YES